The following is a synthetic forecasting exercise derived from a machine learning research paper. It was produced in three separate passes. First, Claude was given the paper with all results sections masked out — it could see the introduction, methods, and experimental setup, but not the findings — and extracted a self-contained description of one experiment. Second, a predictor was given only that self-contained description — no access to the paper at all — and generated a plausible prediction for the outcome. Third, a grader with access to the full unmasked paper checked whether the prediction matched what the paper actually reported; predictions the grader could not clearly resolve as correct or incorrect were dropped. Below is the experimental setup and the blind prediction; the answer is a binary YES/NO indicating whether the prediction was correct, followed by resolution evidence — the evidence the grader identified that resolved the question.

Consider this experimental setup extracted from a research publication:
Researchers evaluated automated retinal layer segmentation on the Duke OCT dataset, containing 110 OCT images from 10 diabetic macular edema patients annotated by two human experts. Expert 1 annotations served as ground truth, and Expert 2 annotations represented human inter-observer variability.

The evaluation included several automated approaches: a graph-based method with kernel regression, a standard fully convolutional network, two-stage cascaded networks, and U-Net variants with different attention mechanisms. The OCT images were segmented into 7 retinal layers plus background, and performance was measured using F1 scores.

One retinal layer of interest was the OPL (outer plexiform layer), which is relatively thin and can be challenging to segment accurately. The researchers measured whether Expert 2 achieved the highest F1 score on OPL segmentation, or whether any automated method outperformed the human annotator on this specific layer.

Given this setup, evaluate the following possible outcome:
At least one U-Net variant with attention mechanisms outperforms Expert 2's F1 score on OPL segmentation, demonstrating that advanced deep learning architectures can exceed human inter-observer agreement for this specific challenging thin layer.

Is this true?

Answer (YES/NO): YES